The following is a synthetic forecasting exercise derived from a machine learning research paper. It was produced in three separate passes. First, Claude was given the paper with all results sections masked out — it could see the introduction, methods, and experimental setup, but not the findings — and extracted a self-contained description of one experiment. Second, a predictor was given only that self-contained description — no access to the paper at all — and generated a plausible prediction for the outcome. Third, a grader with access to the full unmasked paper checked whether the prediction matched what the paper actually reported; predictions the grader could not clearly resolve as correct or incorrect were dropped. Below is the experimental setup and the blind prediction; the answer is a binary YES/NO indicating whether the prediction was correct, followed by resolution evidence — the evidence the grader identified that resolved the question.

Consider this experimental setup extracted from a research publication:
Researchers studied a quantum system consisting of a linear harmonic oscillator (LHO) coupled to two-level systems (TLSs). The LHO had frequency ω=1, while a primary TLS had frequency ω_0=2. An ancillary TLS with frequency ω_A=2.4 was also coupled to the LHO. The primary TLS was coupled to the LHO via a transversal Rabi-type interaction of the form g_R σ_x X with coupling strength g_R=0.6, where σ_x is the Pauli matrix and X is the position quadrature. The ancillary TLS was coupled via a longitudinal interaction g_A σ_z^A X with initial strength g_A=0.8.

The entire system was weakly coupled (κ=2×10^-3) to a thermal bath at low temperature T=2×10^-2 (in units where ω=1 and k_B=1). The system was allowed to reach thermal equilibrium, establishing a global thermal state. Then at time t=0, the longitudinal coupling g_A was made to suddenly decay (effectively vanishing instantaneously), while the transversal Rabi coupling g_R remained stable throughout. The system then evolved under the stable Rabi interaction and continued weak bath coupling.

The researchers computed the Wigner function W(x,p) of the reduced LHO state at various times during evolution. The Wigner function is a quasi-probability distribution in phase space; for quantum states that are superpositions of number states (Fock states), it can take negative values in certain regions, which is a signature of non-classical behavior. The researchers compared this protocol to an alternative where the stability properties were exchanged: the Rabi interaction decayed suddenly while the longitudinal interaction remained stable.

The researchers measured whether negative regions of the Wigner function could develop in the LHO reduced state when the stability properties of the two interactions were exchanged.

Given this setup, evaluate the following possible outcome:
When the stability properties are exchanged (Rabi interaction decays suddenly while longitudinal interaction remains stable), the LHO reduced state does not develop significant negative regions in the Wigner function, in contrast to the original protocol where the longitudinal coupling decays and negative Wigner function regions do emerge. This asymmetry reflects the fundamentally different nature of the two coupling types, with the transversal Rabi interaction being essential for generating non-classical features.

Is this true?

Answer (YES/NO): YES